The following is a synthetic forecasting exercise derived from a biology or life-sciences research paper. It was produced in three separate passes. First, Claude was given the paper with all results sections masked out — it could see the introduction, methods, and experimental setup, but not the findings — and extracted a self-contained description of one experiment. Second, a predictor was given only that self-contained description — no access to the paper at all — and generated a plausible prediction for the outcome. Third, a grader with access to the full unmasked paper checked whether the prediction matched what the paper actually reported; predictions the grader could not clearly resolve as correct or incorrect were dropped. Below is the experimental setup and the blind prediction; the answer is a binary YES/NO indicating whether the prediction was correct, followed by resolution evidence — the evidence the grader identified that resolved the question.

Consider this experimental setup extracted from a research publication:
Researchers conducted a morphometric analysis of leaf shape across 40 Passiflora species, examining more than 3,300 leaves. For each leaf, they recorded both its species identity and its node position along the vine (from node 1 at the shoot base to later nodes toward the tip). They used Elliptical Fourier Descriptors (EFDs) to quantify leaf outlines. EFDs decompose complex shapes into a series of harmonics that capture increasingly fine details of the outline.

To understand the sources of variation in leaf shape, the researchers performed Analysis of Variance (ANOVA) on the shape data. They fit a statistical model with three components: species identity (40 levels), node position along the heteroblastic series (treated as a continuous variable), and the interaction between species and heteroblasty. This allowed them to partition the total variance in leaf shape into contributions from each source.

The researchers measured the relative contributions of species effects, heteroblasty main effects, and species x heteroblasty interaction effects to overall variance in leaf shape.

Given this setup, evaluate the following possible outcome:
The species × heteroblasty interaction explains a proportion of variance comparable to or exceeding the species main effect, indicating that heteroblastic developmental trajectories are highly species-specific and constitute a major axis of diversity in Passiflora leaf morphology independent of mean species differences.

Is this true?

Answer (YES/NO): NO